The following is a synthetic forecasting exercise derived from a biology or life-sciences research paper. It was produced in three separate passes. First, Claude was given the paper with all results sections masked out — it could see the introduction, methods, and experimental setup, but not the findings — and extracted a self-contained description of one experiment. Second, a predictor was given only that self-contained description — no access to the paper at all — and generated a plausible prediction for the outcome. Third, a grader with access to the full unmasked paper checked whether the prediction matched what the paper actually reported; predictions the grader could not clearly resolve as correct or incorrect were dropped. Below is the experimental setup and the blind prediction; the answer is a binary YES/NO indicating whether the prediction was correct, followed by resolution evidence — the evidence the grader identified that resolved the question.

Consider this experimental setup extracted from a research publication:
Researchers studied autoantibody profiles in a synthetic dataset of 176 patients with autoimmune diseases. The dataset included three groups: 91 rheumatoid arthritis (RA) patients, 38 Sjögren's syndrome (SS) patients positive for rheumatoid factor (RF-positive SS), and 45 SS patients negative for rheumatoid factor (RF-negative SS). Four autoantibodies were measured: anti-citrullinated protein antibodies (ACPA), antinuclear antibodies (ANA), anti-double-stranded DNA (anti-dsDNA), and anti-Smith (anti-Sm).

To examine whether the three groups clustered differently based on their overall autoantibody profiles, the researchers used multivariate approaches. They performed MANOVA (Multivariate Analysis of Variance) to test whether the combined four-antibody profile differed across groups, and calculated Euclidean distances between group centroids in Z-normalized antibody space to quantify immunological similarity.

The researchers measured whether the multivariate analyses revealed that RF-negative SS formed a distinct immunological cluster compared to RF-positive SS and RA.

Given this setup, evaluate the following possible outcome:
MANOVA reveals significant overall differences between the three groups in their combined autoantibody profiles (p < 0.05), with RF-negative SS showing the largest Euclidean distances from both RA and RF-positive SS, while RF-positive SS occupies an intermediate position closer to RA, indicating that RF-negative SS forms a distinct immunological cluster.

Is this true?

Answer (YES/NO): NO